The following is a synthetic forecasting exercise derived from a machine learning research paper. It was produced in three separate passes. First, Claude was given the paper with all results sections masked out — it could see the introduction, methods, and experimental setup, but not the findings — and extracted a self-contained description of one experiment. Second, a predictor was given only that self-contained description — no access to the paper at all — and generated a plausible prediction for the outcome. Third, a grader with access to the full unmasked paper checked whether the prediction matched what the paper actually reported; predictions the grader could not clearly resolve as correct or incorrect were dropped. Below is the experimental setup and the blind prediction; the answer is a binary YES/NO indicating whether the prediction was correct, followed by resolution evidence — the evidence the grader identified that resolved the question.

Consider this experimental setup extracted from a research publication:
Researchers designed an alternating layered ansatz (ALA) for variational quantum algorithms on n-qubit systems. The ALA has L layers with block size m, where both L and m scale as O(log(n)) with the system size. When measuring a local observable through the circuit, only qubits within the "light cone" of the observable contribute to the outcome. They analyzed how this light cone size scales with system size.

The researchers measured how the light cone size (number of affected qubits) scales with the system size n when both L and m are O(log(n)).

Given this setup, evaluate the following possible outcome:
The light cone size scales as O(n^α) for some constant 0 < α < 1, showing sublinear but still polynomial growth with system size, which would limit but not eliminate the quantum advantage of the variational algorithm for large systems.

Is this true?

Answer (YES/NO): NO